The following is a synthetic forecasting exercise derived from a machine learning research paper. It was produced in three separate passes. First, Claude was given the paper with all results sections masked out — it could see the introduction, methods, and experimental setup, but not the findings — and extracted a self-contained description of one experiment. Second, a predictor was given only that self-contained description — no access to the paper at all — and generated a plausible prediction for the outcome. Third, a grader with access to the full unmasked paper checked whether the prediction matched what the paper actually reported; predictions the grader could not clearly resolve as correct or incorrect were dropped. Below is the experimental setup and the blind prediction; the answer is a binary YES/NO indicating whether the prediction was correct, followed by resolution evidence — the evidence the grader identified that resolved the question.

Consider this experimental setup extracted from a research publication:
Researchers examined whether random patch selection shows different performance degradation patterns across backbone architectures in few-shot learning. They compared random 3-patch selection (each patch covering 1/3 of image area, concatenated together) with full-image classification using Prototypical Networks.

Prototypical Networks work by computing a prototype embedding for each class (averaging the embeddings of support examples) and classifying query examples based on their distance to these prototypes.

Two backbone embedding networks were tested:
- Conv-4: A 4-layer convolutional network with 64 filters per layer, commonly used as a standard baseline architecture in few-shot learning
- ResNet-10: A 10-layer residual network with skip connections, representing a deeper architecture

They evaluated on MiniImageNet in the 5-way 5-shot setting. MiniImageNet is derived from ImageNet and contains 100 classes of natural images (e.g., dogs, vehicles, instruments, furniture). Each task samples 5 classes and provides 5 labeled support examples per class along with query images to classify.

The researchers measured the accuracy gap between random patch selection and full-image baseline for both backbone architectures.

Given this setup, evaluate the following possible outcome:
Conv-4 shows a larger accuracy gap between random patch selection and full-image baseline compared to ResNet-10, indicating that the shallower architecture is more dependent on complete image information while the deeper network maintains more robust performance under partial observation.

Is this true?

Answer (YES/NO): YES